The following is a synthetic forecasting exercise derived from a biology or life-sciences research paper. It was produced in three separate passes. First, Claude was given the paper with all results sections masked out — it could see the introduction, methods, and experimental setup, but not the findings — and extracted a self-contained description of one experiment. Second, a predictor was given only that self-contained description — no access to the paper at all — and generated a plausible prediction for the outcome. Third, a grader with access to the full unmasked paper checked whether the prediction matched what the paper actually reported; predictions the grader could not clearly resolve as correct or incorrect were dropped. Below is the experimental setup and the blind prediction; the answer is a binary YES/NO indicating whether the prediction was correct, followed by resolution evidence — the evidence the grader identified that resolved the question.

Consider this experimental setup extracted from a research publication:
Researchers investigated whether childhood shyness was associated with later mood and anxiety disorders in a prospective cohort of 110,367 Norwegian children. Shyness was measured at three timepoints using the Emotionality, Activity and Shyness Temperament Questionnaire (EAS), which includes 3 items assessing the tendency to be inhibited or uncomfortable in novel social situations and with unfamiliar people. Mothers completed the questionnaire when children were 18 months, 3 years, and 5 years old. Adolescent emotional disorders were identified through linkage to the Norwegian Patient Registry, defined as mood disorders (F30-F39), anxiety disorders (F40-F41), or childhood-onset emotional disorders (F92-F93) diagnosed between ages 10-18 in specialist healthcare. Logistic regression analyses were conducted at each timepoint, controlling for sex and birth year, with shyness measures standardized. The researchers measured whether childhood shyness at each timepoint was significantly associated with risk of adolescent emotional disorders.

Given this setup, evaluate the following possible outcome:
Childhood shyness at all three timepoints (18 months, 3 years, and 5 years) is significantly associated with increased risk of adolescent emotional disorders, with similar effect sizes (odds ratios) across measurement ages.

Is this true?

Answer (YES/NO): NO